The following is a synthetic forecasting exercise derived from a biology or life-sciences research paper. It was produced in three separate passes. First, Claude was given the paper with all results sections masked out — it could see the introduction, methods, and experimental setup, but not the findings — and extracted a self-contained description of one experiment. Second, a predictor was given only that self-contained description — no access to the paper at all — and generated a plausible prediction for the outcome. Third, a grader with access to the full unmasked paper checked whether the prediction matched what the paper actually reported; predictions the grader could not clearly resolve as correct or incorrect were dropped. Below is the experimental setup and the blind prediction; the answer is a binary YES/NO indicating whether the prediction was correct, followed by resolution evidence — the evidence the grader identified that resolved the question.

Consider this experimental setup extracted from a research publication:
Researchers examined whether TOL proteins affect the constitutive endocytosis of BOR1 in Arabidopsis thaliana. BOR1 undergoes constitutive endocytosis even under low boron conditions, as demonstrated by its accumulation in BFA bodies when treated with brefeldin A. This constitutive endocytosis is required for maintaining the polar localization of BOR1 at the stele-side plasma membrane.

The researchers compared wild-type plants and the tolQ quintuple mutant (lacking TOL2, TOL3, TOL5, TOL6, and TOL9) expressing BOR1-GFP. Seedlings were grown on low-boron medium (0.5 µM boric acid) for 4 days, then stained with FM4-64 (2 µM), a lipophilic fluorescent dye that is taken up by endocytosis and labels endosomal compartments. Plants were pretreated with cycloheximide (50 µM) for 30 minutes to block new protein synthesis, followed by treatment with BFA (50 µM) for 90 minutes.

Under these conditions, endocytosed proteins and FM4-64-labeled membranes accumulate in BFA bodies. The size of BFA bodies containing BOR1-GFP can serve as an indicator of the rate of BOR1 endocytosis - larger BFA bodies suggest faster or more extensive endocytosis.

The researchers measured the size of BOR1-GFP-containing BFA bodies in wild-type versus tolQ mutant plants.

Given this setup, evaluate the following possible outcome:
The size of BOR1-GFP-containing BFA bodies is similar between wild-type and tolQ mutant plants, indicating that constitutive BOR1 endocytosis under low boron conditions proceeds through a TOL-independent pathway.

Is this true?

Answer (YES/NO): YES